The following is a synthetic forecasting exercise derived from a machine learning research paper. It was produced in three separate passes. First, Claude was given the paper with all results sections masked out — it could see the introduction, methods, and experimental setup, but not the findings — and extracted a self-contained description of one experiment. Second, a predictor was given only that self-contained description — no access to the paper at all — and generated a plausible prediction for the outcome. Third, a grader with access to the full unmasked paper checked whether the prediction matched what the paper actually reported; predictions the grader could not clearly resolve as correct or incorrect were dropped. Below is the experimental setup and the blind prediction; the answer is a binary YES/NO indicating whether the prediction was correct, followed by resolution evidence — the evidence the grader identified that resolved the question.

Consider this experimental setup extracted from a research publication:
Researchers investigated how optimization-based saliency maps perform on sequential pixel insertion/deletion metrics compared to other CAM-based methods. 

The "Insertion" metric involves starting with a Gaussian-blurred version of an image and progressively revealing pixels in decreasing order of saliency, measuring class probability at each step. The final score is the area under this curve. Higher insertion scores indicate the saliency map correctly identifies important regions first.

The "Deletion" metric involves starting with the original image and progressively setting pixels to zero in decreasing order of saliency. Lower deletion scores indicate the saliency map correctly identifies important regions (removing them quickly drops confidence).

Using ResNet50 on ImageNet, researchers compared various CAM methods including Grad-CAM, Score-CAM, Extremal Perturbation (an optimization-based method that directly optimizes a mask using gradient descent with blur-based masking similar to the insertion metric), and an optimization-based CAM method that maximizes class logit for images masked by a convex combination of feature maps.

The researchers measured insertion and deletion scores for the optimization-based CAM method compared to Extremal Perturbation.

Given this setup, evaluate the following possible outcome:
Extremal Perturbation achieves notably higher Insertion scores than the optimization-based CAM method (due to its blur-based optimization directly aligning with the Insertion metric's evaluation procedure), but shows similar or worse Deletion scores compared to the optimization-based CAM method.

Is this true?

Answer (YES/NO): NO